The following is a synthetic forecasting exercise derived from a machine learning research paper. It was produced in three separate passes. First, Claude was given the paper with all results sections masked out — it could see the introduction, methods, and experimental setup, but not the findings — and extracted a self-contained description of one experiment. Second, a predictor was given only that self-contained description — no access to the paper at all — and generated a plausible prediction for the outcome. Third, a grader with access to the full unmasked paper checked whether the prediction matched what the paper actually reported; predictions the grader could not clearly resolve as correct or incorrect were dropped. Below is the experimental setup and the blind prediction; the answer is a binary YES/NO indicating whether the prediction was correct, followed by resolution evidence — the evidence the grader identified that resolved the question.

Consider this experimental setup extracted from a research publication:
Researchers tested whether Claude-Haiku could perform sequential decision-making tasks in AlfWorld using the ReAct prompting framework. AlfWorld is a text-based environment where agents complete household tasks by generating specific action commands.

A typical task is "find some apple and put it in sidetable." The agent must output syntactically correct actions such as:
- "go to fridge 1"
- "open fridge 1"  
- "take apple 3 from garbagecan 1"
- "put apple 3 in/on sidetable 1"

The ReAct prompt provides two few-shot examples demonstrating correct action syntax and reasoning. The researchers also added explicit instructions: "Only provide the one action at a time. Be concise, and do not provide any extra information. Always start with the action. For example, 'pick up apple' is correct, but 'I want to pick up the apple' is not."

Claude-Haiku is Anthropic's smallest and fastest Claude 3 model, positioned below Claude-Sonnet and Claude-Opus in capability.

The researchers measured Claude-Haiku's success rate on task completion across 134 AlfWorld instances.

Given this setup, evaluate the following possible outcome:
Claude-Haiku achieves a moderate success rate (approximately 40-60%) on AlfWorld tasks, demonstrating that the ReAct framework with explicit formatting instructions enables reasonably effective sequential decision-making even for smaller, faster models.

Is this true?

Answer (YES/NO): NO